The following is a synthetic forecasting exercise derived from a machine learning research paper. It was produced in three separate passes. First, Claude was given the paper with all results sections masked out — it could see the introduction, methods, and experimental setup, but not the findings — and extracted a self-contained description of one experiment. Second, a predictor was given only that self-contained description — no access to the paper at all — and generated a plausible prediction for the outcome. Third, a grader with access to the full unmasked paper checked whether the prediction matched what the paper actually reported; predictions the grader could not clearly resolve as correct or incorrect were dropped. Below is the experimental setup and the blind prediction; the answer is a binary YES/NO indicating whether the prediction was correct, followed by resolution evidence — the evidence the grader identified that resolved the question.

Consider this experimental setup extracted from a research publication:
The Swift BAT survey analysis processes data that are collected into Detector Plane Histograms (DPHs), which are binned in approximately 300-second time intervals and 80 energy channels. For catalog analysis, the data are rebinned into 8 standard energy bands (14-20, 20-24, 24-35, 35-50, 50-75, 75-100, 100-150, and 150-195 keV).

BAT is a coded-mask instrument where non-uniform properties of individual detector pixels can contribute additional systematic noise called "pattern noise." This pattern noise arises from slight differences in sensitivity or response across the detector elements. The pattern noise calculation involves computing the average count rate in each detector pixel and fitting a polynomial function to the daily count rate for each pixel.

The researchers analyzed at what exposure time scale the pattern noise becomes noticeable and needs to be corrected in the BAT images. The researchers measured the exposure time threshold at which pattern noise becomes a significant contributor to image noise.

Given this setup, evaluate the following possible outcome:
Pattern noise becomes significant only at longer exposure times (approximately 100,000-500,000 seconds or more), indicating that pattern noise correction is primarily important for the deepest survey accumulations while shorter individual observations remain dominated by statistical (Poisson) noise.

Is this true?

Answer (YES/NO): NO